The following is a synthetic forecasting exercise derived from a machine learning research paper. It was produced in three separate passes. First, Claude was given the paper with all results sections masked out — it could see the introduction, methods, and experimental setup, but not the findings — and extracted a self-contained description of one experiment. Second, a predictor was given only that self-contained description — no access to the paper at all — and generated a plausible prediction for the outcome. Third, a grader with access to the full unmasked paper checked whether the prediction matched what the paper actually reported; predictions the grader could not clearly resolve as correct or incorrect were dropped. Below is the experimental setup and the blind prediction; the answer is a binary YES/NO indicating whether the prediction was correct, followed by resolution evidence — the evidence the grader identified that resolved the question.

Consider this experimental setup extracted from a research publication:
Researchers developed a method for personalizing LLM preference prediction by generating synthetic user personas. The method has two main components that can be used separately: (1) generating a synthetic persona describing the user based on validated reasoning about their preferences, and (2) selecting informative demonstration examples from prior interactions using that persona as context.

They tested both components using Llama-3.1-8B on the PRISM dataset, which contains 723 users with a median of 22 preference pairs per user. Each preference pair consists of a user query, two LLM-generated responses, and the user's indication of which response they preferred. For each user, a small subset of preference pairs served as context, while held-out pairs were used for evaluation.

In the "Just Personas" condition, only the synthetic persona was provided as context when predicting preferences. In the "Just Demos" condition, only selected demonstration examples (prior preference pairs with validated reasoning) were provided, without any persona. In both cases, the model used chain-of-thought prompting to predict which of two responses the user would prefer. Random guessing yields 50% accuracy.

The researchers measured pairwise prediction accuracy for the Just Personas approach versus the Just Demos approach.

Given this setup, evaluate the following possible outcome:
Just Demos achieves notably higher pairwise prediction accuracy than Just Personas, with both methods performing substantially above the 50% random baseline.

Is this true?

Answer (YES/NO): NO